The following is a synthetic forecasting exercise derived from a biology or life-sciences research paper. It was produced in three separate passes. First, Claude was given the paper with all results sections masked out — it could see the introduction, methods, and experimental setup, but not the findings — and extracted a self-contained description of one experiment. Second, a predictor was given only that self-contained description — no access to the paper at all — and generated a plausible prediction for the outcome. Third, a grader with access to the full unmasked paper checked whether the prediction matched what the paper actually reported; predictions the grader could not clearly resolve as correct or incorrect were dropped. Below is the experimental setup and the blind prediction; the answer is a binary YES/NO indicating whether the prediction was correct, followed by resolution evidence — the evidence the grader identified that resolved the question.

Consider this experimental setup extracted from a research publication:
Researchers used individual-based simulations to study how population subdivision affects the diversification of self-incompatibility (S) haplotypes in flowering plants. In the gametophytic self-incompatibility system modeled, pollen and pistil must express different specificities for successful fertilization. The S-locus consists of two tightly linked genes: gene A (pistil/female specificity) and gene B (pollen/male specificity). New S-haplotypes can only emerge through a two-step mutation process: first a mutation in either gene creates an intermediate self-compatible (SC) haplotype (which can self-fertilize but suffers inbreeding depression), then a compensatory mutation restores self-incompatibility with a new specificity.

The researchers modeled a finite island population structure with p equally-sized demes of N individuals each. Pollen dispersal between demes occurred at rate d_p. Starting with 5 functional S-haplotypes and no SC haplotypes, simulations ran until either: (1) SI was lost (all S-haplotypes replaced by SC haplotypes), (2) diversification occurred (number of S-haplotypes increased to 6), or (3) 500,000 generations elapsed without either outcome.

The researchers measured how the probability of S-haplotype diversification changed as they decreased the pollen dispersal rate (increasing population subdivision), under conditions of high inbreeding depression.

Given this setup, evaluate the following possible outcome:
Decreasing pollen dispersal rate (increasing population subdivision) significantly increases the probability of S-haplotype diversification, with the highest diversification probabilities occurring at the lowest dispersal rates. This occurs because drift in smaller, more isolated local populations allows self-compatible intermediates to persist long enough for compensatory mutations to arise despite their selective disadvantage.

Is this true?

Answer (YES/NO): NO